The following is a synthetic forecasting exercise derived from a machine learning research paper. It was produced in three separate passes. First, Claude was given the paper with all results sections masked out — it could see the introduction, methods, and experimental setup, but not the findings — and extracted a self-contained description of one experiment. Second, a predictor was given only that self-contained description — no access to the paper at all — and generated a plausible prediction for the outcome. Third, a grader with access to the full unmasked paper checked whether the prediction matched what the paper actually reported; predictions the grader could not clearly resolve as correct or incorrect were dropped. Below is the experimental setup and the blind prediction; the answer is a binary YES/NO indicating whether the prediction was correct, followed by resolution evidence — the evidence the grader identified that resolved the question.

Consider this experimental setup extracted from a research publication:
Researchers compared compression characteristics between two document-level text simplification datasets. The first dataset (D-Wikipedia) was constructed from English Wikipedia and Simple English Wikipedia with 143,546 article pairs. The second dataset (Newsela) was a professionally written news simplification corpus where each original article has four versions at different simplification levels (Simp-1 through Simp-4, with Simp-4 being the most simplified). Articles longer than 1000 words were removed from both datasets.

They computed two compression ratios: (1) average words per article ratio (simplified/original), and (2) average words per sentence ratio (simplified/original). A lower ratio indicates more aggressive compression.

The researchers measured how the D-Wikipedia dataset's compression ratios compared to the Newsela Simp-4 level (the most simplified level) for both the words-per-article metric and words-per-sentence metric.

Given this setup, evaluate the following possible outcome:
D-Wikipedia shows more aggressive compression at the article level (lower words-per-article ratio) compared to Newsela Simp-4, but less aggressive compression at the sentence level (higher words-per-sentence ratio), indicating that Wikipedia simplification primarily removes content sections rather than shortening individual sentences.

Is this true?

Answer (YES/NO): YES